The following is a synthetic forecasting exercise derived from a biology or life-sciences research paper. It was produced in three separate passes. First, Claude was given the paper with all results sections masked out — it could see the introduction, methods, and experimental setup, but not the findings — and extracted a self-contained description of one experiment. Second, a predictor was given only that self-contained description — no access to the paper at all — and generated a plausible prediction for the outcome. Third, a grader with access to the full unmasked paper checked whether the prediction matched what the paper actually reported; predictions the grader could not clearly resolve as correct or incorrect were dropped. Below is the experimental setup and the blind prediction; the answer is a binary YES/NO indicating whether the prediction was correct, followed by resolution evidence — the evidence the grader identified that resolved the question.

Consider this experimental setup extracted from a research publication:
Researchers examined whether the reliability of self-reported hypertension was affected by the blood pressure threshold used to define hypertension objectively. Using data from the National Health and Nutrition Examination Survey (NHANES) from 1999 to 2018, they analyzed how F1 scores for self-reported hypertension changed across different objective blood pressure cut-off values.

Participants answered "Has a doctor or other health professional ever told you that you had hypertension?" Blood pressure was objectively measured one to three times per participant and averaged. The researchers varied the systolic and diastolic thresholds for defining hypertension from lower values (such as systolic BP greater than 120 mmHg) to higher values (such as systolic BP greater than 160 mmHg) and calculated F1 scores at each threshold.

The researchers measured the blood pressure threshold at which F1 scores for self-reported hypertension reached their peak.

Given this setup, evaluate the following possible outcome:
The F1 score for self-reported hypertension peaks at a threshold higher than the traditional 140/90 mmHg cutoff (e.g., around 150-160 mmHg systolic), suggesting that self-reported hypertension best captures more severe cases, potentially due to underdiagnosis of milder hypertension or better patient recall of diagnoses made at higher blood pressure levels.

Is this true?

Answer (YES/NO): NO